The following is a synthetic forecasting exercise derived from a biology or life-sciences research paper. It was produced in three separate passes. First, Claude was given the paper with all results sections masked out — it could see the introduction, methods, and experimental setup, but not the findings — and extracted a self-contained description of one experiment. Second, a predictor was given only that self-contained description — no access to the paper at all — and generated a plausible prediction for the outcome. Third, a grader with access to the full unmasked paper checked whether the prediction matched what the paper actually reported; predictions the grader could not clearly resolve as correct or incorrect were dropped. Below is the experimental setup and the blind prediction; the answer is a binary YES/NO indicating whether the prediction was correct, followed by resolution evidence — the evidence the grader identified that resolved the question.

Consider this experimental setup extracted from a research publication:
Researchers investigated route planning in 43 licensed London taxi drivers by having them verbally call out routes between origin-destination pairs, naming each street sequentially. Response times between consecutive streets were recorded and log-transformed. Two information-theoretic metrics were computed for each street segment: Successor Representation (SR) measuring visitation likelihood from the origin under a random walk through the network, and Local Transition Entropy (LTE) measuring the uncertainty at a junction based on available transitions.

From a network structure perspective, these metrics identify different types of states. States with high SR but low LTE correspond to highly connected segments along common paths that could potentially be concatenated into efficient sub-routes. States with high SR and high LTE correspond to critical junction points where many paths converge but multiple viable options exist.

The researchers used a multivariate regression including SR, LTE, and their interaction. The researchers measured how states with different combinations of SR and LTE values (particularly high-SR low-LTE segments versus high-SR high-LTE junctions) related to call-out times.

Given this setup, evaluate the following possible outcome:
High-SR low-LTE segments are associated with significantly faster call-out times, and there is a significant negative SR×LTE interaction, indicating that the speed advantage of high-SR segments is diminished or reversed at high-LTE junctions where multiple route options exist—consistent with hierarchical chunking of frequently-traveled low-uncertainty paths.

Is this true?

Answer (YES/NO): YES